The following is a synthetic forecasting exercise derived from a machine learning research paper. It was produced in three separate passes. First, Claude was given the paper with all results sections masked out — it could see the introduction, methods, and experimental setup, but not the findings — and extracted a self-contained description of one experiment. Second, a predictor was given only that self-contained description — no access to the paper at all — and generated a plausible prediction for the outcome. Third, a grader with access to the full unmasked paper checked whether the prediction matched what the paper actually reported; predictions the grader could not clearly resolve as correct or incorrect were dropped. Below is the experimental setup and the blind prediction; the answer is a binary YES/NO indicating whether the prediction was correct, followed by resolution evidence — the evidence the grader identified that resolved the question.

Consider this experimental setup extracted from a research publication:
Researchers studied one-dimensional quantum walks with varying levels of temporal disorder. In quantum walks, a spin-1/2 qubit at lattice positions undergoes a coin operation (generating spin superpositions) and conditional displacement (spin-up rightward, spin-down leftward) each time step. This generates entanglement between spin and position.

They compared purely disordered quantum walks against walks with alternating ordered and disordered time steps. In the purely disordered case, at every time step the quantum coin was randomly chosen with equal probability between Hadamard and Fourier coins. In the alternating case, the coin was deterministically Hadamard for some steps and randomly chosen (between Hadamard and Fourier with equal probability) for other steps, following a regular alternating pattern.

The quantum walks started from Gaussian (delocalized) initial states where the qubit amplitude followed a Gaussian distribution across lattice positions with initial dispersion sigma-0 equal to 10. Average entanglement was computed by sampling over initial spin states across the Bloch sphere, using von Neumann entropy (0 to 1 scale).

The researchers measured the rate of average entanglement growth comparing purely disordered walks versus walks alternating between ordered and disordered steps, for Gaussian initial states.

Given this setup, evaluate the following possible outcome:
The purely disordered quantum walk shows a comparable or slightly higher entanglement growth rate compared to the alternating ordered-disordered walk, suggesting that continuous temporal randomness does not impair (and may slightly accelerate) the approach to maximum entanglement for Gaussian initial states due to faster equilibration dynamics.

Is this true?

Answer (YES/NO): NO